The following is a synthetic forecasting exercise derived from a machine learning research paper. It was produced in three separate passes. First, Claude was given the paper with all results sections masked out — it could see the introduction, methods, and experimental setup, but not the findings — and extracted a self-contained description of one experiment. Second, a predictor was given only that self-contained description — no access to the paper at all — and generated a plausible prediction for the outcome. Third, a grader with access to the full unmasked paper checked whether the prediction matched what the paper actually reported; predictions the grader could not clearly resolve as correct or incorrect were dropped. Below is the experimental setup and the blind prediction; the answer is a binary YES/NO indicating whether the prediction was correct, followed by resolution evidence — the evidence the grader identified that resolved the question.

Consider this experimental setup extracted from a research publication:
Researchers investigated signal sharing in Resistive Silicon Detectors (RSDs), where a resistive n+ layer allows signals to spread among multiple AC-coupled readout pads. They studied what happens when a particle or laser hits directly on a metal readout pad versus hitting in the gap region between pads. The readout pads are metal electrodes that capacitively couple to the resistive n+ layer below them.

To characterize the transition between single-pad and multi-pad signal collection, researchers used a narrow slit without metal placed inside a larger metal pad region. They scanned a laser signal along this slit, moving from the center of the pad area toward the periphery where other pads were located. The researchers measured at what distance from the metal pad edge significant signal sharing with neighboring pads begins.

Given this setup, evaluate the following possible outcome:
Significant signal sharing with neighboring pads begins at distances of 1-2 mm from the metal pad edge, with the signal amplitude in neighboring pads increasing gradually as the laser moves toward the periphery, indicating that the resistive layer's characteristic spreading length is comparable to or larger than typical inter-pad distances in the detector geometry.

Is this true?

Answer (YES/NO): NO